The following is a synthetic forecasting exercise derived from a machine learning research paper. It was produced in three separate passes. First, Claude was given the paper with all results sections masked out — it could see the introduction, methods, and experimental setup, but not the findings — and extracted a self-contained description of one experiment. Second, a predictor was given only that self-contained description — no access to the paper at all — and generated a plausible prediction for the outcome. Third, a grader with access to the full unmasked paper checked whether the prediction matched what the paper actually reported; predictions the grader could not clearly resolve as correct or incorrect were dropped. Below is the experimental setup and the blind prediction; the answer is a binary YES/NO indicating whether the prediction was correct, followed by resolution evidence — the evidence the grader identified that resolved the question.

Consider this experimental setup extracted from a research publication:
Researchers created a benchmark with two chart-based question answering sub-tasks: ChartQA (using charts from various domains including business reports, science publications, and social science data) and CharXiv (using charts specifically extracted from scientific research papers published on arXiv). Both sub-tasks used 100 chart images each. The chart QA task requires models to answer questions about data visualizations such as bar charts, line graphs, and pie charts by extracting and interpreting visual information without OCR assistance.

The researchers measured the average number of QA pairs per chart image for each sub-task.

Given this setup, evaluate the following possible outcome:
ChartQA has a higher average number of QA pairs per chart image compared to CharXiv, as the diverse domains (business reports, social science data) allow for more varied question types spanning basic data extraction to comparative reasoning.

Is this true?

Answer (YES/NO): NO